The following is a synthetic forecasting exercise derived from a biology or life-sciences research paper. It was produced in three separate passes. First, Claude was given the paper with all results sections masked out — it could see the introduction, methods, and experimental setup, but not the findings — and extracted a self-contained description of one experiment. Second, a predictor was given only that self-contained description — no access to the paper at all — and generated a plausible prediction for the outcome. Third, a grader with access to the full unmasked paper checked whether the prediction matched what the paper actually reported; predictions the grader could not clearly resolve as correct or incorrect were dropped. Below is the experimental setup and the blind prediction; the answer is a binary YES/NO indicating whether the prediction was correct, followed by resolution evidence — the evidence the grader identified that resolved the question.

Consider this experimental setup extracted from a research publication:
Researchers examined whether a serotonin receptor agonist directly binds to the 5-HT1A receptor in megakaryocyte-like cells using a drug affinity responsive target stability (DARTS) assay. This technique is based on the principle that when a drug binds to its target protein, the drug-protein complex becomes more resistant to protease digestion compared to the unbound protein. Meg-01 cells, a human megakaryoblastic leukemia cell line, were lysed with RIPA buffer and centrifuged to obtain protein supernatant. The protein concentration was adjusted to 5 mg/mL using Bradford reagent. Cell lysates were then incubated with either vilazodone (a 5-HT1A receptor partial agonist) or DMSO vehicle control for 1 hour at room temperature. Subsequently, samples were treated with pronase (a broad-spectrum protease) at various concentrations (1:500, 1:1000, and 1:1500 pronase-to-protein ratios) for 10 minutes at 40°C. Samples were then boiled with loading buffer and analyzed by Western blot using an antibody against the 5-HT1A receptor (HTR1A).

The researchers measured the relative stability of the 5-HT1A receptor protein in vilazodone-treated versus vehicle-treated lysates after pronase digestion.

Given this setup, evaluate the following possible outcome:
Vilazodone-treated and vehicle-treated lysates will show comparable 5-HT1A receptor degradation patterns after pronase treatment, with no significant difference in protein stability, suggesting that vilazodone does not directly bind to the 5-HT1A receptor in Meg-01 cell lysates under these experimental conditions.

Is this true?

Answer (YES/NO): NO